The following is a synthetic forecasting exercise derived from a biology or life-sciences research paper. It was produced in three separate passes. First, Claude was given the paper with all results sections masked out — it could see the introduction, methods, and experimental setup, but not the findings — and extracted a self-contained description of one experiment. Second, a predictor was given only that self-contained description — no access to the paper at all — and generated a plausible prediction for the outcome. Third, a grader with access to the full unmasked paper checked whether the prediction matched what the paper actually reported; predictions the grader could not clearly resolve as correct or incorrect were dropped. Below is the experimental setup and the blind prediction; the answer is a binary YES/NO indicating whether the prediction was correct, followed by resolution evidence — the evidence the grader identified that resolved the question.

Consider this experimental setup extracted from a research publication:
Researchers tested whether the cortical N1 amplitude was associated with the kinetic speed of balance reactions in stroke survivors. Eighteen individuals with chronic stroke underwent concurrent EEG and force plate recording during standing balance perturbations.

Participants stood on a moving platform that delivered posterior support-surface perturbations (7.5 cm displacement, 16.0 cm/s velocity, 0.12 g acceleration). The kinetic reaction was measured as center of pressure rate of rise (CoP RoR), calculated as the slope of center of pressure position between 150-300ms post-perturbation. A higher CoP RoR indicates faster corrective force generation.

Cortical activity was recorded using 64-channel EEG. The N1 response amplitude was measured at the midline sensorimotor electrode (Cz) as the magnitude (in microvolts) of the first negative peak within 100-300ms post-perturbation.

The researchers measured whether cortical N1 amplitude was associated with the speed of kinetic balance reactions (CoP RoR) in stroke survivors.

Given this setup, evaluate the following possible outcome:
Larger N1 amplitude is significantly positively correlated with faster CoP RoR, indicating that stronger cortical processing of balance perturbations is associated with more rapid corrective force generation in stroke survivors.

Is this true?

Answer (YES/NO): NO